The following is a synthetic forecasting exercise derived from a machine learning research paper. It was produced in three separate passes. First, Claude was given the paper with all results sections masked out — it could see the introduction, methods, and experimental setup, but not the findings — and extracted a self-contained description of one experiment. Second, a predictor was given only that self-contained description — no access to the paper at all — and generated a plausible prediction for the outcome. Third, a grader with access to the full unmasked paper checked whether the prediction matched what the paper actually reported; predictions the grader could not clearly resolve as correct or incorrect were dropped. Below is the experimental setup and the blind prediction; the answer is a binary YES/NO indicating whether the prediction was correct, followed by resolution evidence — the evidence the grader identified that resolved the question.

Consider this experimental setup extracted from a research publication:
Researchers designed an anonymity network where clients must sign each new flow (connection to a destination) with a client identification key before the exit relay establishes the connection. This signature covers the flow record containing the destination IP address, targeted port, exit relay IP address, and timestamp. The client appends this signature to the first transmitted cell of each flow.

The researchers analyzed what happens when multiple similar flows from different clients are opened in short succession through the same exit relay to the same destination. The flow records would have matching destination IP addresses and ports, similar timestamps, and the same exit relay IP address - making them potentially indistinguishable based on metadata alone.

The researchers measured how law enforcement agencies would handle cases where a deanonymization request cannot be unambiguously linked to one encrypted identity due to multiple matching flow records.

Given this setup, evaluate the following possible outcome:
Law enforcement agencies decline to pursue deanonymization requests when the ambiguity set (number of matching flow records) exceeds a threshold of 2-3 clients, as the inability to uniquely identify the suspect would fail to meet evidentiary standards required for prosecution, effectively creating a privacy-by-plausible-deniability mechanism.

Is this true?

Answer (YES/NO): NO